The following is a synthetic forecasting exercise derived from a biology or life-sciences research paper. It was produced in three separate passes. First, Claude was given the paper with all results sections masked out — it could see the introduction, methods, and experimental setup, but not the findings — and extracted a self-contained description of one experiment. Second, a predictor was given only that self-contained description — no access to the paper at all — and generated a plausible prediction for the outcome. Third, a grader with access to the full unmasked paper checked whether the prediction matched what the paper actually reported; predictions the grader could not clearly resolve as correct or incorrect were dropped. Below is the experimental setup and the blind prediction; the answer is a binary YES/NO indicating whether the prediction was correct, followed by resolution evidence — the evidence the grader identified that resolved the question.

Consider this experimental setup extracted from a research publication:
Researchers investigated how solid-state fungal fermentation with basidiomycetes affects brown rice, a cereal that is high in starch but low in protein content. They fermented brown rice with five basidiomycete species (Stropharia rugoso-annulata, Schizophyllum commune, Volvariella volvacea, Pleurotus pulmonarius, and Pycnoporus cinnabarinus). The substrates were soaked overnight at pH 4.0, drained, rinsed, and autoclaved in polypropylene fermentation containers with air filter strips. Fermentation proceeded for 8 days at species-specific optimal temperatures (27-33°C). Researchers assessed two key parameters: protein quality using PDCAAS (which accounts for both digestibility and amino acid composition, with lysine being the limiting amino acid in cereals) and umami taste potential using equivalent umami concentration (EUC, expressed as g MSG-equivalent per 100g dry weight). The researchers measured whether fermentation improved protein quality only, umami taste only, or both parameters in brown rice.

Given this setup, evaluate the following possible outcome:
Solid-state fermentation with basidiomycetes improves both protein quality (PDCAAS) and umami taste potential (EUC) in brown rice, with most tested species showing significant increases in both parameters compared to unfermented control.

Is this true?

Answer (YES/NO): YES